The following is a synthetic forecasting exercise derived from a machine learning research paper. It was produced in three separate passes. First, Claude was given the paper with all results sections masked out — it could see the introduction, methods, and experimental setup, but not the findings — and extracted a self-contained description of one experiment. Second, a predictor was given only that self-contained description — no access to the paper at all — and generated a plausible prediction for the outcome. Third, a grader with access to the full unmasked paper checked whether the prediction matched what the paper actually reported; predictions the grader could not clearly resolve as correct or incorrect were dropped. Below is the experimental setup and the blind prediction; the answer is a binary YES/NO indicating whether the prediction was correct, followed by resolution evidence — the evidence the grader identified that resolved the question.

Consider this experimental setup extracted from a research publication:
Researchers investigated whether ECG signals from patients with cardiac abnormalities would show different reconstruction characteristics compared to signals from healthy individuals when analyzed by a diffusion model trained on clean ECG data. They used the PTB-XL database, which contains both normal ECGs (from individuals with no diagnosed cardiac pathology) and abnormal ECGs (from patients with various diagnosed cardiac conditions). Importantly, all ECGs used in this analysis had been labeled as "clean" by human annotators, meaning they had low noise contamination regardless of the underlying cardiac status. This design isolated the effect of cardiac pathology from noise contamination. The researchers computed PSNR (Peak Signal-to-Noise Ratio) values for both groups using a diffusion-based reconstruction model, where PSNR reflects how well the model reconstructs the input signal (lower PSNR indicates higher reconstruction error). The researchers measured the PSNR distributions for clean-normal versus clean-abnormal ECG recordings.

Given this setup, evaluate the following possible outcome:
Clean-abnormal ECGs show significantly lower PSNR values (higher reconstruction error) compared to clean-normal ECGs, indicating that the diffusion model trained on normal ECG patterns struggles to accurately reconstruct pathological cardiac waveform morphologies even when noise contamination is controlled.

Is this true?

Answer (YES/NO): YES